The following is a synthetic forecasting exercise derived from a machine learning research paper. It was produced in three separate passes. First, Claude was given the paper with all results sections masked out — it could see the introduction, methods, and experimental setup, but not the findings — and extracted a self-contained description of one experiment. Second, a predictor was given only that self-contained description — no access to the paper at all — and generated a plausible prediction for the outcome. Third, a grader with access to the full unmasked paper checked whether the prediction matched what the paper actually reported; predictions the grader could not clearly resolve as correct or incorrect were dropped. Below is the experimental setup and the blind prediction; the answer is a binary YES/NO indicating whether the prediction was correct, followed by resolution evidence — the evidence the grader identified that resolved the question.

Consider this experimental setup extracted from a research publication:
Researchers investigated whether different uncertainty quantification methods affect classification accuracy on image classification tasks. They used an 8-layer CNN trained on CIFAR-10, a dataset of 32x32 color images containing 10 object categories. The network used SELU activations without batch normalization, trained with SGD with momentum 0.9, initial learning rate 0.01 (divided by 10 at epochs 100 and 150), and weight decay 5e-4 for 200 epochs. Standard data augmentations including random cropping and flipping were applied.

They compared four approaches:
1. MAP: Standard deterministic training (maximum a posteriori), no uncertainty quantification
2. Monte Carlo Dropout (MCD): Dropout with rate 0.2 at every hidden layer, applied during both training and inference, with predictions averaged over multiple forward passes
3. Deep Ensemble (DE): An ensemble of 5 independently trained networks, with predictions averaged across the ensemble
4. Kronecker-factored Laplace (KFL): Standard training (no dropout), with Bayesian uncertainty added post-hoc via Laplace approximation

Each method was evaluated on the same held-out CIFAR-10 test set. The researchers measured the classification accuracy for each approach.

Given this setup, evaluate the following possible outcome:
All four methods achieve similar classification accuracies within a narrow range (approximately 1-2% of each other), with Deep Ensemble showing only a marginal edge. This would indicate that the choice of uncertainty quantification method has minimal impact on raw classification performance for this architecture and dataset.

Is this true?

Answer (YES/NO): NO